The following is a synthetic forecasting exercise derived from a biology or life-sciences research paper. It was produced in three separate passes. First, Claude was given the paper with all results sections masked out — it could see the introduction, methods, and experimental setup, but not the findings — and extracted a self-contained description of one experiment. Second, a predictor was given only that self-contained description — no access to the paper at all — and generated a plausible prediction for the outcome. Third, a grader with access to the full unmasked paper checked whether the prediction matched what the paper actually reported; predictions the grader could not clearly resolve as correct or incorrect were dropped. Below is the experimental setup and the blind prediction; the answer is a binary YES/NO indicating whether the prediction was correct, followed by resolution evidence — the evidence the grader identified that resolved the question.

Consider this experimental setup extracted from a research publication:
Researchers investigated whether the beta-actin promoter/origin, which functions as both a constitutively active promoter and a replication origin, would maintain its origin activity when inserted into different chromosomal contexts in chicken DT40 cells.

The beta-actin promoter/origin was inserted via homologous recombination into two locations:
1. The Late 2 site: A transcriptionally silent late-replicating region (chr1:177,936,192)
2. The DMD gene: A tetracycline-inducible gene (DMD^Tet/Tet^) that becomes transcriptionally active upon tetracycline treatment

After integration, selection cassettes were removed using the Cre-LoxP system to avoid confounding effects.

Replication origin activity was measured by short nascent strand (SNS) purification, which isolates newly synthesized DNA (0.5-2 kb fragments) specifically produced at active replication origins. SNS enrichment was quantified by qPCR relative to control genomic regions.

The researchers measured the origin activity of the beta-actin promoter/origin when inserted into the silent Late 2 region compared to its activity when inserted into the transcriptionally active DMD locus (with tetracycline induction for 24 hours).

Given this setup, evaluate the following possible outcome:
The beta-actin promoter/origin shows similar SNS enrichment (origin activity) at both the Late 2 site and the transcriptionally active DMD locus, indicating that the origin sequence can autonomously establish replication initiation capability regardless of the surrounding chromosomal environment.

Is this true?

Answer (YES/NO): YES